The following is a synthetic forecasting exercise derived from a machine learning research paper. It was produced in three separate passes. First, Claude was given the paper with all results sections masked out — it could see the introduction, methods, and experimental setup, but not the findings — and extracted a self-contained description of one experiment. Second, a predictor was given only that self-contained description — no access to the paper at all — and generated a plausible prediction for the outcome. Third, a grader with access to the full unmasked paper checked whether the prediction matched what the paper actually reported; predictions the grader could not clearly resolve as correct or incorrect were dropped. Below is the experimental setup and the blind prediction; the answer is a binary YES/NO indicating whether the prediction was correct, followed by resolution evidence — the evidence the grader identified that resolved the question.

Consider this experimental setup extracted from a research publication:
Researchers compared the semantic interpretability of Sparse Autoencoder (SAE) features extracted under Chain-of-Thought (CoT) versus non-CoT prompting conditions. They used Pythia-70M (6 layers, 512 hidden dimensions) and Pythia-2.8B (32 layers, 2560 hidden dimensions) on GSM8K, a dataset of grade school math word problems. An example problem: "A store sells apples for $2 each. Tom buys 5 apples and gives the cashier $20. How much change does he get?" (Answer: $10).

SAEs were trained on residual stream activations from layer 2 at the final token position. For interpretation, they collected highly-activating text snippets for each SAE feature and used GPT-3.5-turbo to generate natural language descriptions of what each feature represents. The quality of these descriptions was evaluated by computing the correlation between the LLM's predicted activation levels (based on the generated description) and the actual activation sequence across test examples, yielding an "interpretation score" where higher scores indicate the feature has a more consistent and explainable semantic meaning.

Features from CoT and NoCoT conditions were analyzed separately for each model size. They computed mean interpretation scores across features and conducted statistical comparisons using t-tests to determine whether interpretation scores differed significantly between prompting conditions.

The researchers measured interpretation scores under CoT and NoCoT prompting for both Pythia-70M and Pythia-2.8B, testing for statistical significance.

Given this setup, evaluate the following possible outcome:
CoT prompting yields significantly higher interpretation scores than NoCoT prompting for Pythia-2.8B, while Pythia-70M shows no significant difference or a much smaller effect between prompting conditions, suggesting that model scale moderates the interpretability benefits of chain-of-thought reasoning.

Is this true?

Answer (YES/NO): YES